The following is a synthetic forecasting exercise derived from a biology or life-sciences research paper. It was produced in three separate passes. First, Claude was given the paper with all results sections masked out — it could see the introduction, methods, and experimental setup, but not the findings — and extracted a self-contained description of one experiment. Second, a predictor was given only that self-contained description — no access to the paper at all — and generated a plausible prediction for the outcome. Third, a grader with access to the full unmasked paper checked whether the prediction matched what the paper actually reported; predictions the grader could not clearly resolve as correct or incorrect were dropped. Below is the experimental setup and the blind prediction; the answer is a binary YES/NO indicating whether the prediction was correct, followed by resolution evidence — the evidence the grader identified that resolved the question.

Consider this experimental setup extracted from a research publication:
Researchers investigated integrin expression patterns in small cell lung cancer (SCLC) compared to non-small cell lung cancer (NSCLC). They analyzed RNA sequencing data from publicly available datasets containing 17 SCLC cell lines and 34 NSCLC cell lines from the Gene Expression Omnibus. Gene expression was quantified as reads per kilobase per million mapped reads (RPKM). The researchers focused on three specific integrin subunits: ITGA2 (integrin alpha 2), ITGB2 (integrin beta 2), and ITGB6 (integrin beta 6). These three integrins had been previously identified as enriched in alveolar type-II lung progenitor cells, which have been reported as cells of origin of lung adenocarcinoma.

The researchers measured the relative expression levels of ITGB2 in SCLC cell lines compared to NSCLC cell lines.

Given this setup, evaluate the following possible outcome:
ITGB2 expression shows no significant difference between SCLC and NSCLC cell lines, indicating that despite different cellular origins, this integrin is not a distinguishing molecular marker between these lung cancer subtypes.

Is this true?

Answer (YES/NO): NO